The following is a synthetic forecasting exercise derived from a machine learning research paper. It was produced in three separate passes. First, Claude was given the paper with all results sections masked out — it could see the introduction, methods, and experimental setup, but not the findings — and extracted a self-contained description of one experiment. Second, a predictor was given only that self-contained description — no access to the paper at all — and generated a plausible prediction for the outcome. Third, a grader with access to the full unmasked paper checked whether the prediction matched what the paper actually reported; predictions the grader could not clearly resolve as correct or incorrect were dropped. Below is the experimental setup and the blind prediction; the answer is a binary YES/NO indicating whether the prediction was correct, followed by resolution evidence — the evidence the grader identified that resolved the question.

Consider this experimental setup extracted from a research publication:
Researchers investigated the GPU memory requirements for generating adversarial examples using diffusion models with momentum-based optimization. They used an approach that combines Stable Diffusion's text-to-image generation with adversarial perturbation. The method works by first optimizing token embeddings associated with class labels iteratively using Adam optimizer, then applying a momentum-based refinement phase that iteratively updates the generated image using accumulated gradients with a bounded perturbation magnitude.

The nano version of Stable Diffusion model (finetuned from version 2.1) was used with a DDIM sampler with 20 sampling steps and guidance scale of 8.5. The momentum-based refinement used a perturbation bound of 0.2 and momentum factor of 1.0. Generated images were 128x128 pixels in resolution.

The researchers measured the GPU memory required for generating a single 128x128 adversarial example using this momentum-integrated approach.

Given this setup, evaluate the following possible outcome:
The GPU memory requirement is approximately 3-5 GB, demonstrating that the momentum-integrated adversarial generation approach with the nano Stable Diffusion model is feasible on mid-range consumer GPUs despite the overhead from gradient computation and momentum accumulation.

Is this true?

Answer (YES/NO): NO